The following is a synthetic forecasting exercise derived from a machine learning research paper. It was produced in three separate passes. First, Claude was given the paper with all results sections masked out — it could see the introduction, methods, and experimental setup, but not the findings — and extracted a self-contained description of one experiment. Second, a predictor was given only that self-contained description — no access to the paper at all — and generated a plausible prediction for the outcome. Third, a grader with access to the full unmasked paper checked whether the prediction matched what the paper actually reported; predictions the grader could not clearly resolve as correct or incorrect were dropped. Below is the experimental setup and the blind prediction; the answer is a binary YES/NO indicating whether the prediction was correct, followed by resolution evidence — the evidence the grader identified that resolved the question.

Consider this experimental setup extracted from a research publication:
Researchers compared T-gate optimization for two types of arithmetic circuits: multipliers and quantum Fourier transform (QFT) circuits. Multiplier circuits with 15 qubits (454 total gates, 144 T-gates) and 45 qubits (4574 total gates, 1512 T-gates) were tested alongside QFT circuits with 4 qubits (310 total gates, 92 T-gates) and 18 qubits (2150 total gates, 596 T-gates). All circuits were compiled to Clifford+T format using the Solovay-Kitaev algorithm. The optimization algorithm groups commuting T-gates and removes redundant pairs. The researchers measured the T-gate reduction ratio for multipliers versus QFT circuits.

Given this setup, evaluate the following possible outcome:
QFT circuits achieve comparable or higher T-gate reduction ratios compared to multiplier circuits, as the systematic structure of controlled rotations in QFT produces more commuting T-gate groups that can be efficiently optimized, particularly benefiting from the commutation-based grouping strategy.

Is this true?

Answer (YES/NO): NO